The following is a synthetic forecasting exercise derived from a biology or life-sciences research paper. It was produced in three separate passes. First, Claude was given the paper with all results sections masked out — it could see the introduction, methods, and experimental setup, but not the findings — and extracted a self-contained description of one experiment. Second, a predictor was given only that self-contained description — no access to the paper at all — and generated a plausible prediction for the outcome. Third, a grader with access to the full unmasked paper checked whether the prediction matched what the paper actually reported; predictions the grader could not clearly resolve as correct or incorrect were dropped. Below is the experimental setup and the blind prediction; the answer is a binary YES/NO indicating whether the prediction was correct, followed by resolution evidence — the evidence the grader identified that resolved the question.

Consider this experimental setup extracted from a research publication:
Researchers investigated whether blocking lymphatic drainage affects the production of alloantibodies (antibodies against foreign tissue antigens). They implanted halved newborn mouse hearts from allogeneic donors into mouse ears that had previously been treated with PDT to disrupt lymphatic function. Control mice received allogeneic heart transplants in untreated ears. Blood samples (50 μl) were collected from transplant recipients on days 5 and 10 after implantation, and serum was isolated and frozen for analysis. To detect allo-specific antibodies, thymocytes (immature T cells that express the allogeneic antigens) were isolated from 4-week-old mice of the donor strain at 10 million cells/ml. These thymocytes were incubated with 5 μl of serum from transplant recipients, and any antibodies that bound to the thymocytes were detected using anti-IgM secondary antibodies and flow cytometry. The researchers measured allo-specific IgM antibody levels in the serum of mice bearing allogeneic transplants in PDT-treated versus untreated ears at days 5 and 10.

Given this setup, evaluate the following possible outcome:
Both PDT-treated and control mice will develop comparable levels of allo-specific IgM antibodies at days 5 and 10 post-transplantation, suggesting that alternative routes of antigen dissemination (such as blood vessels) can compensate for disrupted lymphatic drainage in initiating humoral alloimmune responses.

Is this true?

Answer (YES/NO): NO